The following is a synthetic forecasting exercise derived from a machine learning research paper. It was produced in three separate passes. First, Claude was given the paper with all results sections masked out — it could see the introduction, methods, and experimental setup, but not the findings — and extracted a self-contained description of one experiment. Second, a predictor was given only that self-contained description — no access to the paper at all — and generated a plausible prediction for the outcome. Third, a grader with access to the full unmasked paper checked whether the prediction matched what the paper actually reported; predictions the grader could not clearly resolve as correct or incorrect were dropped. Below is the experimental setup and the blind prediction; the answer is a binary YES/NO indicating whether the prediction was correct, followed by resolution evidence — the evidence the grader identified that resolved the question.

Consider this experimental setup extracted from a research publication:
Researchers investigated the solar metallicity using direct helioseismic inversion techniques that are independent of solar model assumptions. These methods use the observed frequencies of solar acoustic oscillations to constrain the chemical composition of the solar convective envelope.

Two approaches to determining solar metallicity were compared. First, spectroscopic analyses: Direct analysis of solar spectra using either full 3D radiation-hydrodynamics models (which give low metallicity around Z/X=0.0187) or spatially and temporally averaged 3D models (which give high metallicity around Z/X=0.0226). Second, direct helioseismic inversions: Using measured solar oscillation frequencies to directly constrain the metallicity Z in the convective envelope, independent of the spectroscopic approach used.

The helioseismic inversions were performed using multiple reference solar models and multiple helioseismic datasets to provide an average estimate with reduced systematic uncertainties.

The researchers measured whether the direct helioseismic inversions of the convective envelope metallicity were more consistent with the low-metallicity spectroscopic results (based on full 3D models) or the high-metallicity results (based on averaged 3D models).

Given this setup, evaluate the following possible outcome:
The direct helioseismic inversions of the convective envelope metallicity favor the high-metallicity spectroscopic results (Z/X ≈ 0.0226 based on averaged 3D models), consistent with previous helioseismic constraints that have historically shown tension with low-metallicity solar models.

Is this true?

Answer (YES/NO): NO